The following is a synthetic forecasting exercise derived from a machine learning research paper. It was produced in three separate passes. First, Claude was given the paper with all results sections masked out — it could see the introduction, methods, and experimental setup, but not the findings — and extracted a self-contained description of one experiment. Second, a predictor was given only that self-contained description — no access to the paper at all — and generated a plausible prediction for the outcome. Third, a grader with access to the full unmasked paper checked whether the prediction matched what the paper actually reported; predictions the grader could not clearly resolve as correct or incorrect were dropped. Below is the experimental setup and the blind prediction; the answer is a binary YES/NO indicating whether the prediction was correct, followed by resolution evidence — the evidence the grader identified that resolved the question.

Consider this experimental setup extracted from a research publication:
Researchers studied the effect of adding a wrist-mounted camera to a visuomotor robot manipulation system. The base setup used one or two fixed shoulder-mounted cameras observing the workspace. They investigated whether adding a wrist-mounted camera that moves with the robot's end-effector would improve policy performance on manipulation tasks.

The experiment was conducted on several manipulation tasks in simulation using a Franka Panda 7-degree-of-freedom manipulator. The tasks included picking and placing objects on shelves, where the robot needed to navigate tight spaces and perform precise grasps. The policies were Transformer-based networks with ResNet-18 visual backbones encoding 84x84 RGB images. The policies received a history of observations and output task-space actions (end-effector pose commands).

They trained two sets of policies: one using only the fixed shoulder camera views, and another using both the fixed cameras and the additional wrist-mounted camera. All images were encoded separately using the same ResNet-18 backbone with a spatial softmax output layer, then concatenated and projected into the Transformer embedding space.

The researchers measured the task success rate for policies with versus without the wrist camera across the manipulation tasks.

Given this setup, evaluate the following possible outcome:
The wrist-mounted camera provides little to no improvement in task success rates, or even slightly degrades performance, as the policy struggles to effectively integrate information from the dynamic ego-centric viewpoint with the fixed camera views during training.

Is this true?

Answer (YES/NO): NO